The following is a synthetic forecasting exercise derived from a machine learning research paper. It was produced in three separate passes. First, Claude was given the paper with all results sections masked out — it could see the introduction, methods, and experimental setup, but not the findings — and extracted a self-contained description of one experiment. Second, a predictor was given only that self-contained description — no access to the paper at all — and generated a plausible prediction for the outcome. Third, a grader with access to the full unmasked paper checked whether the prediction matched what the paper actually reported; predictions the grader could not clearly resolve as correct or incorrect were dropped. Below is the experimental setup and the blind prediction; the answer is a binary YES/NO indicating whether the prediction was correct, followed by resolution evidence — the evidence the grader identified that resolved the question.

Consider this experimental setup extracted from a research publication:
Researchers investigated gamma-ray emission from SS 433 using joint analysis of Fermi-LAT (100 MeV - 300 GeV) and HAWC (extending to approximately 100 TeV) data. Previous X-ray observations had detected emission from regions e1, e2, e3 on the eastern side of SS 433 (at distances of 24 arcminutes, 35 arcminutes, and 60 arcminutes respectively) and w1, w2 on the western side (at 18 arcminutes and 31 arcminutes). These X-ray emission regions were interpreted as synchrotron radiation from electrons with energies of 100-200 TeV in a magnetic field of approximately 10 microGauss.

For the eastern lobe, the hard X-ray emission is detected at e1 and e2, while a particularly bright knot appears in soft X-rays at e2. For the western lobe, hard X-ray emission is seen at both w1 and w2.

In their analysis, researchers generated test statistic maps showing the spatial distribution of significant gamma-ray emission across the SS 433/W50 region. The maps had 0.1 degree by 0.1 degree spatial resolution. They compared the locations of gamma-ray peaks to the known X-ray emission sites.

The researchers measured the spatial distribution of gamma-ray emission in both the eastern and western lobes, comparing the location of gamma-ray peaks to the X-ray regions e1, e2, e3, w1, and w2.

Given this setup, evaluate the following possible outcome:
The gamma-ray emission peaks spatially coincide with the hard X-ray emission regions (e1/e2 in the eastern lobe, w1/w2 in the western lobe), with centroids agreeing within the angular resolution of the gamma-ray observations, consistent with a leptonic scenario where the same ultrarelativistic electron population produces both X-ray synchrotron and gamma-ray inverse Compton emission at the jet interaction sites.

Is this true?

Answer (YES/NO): NO